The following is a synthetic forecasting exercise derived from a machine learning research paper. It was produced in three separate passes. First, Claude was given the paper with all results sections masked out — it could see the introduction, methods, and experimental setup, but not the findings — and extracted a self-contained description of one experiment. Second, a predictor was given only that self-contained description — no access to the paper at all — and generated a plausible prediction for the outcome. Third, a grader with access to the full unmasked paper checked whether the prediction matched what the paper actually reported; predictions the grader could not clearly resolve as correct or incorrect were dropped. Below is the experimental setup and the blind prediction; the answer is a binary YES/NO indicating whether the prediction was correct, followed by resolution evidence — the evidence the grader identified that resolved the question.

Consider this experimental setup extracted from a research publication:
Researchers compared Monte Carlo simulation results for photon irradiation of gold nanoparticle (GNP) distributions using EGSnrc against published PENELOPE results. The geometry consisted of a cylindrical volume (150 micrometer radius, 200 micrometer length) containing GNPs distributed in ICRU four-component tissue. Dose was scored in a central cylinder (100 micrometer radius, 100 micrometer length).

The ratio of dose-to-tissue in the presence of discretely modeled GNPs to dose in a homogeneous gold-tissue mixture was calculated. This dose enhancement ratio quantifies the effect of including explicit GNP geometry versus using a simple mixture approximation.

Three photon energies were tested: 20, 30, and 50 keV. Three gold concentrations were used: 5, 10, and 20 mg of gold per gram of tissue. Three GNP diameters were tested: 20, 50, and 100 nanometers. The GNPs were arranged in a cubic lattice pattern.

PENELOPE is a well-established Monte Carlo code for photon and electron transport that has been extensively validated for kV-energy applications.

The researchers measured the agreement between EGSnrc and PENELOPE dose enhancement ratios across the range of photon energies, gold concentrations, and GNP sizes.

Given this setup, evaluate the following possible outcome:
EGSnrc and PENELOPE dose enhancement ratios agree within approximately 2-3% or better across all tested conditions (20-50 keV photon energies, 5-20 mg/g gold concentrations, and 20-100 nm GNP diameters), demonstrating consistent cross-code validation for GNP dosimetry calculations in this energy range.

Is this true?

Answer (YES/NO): YES